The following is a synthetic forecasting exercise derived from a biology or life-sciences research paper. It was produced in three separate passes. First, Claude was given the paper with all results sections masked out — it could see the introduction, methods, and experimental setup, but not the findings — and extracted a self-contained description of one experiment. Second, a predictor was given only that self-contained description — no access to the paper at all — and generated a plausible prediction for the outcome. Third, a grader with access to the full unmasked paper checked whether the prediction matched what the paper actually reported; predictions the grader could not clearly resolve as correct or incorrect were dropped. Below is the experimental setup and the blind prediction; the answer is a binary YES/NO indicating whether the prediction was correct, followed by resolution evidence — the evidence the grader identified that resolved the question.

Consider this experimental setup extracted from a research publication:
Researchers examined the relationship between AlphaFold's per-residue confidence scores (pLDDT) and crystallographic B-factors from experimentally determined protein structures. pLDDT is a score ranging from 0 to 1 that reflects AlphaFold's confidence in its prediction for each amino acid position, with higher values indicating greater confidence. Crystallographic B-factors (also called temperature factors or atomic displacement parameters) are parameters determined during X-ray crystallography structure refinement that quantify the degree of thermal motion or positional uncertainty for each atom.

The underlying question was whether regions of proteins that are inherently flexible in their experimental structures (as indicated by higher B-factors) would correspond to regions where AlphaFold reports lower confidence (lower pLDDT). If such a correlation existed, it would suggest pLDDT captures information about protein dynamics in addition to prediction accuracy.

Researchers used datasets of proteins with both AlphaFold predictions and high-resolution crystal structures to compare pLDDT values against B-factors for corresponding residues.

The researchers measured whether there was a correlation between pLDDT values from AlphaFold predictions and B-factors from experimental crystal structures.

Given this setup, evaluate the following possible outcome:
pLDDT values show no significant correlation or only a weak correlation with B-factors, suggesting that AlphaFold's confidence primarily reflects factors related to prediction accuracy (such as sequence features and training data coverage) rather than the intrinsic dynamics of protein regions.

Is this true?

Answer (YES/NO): YES